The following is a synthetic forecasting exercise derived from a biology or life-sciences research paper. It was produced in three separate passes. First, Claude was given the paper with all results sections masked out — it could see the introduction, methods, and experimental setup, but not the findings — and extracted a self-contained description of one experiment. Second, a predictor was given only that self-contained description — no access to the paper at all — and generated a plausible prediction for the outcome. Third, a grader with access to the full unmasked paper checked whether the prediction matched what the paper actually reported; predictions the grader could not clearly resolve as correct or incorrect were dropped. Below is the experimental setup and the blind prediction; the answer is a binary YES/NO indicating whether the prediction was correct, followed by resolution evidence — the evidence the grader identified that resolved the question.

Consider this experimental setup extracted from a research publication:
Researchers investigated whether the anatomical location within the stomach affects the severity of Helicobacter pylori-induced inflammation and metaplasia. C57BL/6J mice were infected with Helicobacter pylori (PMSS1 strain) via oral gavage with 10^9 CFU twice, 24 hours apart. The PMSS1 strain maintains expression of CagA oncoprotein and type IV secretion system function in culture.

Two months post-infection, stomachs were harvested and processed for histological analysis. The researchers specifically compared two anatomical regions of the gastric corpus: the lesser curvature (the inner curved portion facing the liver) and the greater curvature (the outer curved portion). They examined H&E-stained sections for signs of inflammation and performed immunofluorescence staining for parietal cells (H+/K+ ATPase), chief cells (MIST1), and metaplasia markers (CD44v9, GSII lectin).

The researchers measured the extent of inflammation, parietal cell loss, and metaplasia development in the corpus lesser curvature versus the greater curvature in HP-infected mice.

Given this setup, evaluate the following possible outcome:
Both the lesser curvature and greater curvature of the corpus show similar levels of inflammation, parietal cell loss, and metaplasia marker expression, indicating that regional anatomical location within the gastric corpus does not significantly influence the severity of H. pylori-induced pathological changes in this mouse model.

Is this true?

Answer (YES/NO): NO